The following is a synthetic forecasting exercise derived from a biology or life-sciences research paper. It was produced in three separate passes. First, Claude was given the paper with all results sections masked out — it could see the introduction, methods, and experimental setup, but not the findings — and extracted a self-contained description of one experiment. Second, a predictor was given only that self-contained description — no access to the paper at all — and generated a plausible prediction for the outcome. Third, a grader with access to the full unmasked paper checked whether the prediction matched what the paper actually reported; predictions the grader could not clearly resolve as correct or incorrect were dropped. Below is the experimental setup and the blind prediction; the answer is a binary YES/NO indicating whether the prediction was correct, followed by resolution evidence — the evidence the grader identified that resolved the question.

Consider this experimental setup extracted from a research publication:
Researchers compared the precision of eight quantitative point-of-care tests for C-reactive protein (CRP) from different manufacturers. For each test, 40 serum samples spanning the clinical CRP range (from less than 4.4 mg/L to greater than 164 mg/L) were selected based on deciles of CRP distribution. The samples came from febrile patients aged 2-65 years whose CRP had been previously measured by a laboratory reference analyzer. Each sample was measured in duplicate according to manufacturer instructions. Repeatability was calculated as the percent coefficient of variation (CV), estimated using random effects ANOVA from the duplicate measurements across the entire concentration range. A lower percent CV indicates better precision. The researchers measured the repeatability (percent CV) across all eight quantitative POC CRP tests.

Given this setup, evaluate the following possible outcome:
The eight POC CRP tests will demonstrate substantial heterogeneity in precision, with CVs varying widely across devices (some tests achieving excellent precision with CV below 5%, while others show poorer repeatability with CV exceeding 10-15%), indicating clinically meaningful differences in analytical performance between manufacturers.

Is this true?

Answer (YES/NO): YES